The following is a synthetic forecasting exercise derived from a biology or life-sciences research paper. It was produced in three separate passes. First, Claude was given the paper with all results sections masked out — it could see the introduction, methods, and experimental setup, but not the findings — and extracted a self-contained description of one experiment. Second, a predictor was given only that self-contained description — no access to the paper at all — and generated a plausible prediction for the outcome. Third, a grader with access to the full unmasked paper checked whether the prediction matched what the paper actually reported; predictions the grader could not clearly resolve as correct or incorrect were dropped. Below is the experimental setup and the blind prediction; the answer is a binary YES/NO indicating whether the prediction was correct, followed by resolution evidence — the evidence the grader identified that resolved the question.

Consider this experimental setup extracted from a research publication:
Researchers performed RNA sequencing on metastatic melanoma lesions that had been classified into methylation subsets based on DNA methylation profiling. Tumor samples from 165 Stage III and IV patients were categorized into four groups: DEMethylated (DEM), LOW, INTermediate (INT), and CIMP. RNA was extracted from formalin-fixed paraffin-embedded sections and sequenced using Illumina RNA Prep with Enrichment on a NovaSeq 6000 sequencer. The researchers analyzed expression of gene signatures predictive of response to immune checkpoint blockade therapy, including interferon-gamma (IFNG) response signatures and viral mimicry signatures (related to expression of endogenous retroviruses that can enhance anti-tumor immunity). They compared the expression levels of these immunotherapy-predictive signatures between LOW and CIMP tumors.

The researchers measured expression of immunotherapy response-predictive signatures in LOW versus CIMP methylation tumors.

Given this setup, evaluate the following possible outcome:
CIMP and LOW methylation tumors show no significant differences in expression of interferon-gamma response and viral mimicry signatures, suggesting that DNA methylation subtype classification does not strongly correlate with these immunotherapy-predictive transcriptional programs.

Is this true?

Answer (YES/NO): NO